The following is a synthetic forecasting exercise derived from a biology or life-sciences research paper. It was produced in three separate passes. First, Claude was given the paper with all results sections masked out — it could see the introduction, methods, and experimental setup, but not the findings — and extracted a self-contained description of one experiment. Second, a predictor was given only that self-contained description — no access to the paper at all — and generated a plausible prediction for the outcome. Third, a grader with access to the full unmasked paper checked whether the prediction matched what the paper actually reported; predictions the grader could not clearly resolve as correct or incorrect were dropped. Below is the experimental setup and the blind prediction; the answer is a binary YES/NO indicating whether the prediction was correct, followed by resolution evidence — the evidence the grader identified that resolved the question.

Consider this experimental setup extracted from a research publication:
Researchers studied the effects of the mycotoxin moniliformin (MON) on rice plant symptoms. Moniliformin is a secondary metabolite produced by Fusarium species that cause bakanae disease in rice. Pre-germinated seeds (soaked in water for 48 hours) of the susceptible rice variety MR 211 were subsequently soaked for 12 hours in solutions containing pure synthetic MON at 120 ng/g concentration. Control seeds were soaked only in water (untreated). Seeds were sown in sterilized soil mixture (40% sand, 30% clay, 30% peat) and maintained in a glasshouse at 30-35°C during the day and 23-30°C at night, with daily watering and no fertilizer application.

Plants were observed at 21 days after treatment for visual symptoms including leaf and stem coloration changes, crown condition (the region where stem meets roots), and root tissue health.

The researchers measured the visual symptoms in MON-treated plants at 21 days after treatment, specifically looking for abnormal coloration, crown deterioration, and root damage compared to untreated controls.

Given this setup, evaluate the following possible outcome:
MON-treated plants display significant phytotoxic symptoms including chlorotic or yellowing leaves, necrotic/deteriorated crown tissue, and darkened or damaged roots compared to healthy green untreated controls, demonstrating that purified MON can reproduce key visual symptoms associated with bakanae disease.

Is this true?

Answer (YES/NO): NO